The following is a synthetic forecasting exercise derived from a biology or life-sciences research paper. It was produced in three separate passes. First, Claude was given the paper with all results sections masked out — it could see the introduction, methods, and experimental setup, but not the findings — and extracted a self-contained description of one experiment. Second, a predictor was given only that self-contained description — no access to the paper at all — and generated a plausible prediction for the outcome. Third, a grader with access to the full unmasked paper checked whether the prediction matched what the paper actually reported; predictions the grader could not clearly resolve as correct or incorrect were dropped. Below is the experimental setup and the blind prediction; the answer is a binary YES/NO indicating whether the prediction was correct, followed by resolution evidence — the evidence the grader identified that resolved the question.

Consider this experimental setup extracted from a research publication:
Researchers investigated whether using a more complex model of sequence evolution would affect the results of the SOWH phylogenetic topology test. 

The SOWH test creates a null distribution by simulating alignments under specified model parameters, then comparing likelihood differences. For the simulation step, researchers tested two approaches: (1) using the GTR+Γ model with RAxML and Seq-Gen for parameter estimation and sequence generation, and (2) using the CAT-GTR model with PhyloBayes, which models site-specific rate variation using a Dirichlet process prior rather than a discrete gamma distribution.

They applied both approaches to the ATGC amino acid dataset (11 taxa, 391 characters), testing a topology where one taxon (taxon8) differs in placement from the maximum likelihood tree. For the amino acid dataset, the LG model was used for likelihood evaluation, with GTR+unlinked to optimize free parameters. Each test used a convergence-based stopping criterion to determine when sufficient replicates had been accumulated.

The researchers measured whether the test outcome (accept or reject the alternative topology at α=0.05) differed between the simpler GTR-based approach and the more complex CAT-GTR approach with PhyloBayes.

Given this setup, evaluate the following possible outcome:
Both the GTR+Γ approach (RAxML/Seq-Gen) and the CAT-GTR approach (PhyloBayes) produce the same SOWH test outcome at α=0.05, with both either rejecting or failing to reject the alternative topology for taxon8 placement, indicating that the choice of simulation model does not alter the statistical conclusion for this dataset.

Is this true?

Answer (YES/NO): YES